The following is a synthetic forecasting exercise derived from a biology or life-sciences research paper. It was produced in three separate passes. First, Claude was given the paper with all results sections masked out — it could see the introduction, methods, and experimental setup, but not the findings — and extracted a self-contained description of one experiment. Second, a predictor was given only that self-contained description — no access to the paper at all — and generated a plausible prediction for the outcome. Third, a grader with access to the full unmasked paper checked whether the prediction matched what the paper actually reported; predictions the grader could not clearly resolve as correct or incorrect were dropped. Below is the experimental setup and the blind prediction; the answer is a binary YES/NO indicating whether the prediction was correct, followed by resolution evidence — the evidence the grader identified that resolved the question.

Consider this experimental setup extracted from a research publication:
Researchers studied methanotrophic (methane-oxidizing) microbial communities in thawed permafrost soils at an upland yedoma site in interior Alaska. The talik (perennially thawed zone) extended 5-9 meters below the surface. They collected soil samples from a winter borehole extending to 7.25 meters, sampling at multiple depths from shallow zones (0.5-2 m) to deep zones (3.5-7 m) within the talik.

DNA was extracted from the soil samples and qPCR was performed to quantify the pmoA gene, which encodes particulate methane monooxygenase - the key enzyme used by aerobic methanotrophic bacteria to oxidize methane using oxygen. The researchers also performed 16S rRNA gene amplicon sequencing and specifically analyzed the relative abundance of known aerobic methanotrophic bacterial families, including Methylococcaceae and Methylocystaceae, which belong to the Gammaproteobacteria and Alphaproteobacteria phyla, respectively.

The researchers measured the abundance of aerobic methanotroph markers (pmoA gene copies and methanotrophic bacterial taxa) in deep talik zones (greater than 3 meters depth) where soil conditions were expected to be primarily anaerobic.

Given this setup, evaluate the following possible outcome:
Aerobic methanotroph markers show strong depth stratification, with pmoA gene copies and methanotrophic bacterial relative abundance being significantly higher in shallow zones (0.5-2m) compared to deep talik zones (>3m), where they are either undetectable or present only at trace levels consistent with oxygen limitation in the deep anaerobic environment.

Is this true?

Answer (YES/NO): NO